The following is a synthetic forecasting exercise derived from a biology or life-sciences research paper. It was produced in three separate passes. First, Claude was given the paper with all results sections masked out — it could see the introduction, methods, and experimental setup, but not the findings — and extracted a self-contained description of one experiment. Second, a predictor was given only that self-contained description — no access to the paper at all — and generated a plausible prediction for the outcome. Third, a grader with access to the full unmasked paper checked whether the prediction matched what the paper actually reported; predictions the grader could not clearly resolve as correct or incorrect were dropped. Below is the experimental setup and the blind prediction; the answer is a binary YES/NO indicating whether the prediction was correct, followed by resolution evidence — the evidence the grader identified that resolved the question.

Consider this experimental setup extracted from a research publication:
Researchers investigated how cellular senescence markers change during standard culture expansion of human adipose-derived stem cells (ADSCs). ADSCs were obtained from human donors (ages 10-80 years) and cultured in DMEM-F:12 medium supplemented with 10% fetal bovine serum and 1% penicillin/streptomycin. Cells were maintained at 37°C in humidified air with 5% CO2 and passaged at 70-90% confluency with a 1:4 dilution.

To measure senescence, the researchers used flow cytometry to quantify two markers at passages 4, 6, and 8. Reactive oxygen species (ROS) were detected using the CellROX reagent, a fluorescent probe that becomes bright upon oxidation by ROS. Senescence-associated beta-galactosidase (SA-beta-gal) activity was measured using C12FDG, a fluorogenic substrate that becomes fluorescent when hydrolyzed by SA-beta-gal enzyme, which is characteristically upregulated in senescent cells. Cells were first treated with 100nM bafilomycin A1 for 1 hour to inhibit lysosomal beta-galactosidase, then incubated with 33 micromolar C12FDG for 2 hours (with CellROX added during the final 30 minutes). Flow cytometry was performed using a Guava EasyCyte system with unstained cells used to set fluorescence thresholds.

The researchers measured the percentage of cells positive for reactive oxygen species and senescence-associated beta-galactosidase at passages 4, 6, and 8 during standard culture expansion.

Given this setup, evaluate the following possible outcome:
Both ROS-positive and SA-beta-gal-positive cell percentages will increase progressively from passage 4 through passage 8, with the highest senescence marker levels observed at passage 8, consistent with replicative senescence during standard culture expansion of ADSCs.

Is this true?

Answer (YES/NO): YES